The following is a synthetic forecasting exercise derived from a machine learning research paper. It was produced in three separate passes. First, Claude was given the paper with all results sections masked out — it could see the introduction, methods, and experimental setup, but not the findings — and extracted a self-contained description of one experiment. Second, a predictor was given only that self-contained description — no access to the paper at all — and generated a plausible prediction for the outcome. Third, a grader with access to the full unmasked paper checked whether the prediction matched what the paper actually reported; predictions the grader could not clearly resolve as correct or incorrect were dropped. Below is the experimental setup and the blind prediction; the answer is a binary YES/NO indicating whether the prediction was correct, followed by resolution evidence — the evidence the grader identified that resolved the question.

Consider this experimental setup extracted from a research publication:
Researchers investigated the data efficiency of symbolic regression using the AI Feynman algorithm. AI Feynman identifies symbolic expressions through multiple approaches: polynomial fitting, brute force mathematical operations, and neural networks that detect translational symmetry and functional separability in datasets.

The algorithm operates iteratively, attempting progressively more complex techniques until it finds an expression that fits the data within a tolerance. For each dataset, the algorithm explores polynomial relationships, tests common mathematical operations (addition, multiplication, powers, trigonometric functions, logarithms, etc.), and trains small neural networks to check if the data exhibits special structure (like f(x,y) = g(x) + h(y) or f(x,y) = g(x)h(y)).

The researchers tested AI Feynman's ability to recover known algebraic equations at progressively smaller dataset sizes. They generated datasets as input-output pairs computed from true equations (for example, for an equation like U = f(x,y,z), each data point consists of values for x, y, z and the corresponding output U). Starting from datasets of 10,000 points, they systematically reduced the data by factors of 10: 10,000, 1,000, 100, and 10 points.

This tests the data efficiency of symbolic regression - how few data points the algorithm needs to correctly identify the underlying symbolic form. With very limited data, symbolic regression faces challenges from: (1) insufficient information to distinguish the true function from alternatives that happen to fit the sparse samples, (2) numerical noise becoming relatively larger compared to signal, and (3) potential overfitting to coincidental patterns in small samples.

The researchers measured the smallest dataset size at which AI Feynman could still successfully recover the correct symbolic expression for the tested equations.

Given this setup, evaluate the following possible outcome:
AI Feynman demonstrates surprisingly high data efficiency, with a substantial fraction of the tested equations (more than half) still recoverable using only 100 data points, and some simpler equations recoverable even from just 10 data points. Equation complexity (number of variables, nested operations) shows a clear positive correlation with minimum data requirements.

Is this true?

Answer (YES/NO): NO